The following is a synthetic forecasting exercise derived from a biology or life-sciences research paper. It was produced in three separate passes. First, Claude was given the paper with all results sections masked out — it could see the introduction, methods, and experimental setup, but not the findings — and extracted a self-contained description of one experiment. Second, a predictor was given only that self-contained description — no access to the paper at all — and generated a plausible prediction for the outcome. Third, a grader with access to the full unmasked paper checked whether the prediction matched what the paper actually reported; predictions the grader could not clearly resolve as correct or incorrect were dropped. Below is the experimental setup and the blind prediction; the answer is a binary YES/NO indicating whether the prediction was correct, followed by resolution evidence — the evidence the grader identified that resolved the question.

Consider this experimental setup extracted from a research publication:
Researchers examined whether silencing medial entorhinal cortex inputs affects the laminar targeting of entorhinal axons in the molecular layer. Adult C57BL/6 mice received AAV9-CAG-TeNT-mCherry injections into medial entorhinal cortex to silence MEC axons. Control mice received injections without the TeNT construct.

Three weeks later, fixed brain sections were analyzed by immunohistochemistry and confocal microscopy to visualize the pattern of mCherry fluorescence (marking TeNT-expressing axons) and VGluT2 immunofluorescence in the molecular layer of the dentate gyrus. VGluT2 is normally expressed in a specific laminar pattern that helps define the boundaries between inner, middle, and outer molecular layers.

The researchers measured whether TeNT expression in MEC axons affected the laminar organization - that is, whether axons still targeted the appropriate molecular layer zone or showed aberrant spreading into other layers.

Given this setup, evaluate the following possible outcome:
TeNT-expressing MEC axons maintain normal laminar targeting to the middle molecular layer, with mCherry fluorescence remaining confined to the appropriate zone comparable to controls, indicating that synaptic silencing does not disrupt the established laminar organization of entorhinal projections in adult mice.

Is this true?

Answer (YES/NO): YES